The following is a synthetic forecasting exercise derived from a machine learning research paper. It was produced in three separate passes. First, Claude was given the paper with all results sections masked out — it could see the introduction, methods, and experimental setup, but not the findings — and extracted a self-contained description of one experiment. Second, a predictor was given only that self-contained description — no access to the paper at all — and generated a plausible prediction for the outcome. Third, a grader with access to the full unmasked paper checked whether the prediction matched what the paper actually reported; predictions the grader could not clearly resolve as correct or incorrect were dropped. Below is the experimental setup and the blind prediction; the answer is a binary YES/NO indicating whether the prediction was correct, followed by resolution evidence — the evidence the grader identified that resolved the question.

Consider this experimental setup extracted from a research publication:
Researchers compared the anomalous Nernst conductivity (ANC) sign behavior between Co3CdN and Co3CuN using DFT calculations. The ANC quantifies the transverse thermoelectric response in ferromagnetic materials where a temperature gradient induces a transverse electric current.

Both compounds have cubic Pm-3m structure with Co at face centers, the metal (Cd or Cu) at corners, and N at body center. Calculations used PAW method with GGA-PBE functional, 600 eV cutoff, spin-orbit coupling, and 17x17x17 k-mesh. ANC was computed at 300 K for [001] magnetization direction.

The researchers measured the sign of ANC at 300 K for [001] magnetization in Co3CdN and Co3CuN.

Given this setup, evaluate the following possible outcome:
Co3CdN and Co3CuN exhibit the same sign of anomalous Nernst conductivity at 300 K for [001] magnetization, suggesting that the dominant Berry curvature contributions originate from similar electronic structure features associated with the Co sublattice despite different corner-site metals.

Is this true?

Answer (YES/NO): NO